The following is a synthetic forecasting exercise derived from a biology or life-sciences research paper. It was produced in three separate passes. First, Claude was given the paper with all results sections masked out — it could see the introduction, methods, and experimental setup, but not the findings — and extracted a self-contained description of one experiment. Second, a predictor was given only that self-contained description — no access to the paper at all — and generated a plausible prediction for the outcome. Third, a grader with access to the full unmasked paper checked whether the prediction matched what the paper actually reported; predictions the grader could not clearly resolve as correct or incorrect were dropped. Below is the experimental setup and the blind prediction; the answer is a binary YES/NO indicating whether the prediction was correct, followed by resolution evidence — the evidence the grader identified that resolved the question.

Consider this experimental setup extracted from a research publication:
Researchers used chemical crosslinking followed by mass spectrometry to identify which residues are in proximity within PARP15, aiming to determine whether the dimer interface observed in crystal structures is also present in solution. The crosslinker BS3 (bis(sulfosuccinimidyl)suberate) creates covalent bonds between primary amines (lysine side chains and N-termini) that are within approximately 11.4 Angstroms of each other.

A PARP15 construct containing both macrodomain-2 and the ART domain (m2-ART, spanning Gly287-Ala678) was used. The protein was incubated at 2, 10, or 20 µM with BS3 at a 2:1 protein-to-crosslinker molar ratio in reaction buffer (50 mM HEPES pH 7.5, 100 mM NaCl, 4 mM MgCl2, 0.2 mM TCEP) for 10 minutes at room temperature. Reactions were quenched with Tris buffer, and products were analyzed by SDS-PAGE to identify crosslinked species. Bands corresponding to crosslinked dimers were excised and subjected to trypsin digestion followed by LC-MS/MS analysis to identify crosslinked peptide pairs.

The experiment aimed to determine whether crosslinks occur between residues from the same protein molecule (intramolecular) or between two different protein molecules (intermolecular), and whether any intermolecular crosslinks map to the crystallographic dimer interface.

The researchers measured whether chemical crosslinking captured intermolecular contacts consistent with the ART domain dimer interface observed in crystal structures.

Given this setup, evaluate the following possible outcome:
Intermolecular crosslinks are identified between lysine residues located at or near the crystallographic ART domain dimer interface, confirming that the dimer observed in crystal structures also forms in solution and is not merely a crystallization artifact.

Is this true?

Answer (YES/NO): YES